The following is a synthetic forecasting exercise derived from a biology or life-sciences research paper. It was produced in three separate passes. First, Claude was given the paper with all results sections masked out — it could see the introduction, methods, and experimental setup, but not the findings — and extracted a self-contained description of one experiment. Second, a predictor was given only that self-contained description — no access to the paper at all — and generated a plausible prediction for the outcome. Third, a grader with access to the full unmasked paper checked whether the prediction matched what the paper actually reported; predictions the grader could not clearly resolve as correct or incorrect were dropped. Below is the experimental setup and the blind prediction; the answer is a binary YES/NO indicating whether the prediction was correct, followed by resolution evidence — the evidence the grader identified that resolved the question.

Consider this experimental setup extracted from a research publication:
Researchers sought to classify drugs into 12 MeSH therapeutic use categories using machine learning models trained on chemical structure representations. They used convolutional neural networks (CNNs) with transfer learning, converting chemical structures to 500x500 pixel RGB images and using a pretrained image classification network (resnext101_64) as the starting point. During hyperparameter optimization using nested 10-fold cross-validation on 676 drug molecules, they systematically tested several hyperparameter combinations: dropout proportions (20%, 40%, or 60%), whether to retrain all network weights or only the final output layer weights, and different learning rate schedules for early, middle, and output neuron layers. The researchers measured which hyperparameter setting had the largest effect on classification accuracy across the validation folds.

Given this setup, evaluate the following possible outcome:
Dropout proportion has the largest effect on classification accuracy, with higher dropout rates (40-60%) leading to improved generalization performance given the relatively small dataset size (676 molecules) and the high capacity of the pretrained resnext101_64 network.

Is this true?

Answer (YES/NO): NO